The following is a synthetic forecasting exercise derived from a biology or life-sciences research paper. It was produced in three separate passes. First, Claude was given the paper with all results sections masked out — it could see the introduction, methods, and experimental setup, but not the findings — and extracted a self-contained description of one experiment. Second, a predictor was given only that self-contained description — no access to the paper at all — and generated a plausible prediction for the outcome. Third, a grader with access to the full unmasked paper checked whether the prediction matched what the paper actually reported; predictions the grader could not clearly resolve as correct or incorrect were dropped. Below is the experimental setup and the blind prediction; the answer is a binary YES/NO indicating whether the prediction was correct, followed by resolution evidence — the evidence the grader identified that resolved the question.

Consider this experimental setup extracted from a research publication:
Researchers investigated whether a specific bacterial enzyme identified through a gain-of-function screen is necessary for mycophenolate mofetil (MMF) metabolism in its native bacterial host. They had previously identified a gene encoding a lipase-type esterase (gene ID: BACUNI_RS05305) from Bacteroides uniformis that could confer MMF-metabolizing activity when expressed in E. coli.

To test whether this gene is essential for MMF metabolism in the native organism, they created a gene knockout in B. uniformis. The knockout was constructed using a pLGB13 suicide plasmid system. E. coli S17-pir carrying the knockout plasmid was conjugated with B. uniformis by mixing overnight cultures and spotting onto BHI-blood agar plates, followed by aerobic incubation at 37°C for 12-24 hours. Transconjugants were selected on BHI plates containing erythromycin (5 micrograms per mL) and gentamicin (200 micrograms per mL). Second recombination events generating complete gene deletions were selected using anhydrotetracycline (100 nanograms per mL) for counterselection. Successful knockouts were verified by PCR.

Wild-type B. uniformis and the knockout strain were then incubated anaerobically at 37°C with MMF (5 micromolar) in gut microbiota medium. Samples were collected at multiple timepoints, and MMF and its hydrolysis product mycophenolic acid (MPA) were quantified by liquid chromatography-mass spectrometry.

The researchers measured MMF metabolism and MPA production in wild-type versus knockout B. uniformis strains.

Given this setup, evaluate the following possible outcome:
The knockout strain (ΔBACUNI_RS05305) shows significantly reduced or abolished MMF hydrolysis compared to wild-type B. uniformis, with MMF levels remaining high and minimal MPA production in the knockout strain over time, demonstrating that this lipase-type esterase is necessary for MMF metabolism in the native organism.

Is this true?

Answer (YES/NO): YES